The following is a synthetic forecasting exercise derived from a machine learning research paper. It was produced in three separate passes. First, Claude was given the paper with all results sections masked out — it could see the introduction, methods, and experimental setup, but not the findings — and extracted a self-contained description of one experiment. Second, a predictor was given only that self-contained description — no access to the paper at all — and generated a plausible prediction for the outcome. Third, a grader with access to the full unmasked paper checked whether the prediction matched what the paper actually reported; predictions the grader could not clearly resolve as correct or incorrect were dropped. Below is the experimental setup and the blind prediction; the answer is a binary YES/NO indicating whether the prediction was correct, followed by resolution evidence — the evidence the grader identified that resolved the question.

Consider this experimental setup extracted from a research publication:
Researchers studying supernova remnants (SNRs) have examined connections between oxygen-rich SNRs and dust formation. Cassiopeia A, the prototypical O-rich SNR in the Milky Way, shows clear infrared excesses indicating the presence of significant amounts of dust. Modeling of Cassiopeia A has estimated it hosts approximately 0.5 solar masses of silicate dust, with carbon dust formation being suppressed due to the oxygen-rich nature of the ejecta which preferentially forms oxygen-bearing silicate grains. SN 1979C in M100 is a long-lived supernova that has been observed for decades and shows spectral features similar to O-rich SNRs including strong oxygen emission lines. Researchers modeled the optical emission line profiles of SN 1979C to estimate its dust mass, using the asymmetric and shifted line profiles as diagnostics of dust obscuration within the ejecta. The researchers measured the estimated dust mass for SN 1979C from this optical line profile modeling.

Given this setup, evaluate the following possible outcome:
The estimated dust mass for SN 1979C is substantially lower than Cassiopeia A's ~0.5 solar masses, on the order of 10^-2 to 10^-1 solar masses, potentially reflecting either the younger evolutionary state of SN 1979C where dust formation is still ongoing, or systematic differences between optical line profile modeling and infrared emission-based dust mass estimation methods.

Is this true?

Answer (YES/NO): NO